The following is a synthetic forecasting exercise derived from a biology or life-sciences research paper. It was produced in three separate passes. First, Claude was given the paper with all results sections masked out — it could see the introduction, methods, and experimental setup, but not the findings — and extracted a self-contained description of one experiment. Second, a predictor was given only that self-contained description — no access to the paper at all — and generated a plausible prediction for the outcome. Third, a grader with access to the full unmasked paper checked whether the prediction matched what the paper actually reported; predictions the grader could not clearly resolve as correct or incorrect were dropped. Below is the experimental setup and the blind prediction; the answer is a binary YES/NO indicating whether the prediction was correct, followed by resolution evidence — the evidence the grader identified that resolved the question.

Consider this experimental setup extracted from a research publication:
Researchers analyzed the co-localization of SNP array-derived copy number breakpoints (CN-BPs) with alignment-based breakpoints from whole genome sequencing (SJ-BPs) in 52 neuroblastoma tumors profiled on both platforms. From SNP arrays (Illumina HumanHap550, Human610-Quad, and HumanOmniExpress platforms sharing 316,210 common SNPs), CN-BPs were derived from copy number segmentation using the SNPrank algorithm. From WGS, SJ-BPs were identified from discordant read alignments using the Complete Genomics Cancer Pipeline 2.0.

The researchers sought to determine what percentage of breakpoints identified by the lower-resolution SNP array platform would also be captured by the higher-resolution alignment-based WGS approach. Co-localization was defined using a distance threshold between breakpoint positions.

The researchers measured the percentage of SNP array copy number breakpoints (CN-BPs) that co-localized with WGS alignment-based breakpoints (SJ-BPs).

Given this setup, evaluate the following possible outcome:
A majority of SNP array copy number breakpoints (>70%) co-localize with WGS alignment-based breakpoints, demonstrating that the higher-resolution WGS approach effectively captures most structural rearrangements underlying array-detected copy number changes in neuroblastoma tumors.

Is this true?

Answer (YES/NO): NO